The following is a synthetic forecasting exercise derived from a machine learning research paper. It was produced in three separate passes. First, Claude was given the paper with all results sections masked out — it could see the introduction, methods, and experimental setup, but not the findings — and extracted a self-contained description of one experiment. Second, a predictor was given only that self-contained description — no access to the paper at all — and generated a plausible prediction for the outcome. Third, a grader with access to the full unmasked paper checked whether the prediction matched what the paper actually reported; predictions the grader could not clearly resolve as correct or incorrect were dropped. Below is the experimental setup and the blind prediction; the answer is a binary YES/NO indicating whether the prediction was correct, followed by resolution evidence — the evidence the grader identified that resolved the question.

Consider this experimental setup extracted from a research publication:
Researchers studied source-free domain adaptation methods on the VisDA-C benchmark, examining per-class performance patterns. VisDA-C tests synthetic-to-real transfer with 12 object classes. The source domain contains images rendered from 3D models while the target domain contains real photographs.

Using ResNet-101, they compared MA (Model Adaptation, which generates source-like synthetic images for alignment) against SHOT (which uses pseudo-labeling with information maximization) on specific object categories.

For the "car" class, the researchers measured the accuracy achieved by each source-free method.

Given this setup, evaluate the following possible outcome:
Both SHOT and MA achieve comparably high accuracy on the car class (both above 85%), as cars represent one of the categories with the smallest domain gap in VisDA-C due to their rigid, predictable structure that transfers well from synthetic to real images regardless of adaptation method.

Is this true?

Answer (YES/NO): NO